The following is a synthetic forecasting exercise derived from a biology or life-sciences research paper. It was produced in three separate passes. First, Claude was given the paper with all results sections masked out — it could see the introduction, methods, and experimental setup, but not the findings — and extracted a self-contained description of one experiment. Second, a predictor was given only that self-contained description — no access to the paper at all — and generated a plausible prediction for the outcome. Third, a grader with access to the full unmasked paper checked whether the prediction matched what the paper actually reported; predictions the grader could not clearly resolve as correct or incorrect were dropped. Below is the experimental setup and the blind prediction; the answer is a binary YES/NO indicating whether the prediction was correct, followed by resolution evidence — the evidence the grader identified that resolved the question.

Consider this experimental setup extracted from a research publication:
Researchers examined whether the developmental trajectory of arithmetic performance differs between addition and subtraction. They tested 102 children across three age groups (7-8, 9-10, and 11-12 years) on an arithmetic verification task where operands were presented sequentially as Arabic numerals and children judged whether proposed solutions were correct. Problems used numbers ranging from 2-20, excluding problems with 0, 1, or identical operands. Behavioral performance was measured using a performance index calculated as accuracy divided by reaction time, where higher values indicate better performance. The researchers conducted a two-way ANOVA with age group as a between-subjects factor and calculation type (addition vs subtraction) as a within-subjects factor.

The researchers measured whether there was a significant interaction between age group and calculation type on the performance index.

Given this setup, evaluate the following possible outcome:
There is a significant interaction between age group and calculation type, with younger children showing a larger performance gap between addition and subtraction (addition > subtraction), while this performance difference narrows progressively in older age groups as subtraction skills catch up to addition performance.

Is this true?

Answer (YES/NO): NO